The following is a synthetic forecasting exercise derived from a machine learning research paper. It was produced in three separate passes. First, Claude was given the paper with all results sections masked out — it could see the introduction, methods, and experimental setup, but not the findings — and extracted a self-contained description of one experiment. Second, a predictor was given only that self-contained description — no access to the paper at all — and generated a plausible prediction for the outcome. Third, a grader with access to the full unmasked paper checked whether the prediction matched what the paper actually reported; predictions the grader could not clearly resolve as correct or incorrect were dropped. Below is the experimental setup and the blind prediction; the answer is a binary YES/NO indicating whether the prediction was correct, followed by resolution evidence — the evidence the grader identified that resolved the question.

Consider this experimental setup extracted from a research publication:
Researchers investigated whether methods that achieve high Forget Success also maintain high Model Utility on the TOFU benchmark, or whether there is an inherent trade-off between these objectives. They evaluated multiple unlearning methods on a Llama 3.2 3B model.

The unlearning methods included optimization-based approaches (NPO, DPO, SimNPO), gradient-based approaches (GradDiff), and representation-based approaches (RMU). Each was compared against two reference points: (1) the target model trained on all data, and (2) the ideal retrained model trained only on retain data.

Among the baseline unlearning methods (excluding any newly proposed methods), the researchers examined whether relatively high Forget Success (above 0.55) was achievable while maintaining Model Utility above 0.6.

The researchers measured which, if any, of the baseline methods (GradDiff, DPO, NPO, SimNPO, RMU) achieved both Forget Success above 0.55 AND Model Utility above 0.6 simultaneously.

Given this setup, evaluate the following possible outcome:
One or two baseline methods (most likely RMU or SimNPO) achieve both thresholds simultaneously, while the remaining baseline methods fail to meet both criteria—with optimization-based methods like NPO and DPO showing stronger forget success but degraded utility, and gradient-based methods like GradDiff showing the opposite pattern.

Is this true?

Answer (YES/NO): NO